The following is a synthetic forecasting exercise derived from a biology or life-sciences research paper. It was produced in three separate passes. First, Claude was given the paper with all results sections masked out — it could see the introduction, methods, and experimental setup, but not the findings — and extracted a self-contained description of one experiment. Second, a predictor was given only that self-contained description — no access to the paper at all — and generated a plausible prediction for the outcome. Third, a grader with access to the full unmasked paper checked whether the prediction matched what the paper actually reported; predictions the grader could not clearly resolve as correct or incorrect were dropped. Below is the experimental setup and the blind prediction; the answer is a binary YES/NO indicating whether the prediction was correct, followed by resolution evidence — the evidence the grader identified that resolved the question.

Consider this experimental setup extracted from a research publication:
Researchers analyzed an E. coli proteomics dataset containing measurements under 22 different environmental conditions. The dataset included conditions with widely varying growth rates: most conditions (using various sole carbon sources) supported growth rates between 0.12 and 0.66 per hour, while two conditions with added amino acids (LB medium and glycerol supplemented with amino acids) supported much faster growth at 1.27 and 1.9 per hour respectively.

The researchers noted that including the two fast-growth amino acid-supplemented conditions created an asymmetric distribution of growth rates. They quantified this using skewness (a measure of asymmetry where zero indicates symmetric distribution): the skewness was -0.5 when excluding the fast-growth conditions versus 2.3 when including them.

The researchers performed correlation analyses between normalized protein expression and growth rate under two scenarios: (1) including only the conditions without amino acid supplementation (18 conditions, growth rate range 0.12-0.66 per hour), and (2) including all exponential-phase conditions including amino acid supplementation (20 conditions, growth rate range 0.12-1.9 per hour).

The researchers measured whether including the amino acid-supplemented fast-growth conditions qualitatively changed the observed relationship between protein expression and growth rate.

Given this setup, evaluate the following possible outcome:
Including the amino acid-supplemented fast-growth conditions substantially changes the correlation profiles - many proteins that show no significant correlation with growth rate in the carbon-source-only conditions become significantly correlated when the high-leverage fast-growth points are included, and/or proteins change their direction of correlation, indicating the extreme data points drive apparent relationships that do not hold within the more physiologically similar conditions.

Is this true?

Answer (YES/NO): NO